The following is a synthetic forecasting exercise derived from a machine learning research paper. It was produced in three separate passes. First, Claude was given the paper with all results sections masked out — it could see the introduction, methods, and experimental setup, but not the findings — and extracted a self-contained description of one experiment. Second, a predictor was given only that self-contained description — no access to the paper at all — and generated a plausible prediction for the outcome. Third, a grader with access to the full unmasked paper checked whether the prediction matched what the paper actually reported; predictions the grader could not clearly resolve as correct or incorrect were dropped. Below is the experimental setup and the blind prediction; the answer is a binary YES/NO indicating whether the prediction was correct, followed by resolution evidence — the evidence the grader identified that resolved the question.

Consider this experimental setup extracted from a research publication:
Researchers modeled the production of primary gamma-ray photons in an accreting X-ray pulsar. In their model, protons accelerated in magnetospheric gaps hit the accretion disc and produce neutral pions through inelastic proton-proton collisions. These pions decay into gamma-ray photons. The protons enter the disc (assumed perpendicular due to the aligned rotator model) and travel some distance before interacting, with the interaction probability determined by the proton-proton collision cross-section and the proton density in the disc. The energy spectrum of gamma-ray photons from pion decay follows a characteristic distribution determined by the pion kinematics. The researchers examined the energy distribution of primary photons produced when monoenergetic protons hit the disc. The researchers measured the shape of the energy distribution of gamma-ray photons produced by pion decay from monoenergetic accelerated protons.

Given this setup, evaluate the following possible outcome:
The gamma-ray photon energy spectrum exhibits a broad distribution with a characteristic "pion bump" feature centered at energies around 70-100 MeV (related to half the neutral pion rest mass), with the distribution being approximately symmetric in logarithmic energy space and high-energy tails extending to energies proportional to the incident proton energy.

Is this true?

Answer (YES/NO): NO